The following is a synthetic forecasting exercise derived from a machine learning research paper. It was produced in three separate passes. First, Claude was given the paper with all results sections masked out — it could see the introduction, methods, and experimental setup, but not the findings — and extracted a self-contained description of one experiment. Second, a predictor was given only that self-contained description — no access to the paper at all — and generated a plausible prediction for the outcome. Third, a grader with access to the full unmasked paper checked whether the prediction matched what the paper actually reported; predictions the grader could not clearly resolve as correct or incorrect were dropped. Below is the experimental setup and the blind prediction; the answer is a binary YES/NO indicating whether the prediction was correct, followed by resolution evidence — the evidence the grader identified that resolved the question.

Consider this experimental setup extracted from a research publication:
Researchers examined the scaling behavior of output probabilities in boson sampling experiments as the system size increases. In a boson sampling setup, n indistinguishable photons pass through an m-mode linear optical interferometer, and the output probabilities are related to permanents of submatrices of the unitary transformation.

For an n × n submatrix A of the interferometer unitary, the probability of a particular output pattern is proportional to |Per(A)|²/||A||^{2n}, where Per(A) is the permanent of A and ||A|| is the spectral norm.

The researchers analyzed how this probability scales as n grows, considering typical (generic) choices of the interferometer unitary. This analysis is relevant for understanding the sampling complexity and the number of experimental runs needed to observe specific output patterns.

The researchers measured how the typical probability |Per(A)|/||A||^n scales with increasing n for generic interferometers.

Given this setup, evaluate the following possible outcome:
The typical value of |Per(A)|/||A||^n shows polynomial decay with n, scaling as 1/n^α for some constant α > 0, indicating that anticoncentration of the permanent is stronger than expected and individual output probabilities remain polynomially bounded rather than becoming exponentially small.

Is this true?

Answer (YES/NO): NO